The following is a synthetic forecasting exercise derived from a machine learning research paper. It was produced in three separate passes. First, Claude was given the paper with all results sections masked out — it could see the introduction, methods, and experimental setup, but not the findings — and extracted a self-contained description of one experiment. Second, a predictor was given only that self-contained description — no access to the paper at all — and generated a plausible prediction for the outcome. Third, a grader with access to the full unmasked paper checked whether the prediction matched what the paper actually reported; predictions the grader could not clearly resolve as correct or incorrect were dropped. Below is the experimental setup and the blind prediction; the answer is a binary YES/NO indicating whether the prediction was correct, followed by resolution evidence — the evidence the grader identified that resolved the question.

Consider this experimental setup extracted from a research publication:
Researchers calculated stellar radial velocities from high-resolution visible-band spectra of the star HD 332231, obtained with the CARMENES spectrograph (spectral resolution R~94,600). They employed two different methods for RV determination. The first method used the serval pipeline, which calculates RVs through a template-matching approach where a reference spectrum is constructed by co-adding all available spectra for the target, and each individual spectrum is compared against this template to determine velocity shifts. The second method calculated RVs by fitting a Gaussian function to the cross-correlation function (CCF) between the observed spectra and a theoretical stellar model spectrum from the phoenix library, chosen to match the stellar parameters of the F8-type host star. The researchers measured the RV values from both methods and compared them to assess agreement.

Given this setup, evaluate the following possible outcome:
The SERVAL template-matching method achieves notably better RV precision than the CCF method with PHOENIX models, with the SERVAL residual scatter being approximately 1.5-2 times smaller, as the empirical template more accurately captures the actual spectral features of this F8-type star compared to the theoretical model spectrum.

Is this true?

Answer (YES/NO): NO